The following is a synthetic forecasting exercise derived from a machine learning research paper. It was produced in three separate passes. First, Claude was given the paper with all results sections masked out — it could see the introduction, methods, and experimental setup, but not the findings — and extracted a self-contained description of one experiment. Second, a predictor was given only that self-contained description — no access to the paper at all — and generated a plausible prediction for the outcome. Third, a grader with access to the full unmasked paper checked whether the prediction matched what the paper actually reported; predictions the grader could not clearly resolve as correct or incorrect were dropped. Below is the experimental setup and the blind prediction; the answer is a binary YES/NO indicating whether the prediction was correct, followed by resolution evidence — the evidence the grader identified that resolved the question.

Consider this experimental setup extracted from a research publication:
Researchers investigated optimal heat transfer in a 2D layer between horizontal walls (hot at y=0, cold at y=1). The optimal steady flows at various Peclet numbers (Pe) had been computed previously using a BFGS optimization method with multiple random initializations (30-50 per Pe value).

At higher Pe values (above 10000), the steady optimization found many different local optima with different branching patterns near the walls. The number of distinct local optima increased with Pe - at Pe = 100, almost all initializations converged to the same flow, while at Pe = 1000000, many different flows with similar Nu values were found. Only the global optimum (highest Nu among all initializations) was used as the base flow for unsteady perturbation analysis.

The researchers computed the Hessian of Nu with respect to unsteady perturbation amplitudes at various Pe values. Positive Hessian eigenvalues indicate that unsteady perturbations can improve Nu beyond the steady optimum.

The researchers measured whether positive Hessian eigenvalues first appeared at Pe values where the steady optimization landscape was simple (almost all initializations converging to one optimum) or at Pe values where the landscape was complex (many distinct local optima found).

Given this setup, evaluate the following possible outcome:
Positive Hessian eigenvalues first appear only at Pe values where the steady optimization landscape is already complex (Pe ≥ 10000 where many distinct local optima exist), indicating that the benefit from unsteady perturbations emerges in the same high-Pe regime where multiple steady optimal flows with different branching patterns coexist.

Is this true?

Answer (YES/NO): NO